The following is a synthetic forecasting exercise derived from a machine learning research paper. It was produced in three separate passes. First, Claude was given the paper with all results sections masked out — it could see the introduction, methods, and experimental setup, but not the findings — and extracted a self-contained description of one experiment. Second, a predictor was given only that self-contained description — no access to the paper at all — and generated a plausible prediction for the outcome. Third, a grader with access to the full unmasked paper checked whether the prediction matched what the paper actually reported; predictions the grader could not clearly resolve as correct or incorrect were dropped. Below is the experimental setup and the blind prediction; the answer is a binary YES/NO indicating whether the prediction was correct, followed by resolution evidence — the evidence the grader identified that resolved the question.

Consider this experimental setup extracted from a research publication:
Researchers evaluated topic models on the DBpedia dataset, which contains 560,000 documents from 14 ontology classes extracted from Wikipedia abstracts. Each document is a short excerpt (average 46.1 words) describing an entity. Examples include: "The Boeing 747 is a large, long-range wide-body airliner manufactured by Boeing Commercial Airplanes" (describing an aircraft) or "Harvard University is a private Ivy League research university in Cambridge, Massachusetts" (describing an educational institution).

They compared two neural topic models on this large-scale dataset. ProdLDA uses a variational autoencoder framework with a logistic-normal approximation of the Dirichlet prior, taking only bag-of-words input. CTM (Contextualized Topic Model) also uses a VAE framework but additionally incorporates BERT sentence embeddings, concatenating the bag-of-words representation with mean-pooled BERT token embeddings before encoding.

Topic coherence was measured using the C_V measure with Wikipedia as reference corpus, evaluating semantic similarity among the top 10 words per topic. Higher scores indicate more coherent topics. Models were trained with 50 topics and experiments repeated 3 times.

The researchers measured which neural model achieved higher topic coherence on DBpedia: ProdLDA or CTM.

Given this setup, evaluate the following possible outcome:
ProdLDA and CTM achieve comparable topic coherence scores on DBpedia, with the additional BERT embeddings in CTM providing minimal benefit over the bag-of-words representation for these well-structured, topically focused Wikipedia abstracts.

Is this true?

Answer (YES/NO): NO